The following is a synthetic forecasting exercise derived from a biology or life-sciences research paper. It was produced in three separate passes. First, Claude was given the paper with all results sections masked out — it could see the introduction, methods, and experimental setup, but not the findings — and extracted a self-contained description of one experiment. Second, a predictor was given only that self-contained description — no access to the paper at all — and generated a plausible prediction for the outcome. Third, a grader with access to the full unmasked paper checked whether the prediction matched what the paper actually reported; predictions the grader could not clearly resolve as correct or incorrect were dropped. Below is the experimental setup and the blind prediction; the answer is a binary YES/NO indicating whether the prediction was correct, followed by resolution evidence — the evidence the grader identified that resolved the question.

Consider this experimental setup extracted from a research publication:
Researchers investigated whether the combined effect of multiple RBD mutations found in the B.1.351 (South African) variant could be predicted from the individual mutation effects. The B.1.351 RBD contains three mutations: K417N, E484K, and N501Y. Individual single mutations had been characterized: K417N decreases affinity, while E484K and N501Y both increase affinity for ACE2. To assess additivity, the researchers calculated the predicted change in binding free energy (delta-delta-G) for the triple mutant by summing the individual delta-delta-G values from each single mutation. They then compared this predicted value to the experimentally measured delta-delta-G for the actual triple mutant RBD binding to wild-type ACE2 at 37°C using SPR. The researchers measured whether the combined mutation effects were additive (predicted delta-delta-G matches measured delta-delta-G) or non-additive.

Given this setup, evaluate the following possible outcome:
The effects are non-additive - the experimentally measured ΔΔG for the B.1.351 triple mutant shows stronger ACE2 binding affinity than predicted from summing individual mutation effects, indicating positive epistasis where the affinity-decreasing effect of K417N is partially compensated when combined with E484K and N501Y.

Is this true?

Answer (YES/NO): NO